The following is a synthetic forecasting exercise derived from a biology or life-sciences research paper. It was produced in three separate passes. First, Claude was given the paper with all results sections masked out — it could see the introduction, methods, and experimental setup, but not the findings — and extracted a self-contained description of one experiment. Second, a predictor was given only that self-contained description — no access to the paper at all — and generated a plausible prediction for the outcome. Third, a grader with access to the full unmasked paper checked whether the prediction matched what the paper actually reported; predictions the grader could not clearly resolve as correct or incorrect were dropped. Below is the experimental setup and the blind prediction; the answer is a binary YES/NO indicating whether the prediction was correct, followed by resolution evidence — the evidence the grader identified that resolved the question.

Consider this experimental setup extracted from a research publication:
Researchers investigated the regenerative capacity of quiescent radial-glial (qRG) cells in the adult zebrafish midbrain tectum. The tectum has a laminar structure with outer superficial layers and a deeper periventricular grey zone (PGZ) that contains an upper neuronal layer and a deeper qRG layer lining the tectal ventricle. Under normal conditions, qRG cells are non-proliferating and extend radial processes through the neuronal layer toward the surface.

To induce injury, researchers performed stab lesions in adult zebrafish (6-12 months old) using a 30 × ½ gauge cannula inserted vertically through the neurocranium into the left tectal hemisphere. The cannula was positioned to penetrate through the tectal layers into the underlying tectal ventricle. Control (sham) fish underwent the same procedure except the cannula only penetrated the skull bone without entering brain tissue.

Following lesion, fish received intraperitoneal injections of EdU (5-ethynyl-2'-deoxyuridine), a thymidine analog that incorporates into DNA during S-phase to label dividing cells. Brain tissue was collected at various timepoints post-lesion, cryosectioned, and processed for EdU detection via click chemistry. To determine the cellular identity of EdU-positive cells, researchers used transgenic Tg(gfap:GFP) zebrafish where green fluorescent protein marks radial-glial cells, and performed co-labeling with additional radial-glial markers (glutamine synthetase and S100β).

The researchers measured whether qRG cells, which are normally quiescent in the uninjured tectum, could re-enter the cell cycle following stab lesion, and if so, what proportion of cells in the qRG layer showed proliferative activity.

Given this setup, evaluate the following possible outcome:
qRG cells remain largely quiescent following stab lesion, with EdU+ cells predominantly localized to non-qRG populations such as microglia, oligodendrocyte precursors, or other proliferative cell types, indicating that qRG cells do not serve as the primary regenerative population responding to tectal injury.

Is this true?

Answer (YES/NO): NO